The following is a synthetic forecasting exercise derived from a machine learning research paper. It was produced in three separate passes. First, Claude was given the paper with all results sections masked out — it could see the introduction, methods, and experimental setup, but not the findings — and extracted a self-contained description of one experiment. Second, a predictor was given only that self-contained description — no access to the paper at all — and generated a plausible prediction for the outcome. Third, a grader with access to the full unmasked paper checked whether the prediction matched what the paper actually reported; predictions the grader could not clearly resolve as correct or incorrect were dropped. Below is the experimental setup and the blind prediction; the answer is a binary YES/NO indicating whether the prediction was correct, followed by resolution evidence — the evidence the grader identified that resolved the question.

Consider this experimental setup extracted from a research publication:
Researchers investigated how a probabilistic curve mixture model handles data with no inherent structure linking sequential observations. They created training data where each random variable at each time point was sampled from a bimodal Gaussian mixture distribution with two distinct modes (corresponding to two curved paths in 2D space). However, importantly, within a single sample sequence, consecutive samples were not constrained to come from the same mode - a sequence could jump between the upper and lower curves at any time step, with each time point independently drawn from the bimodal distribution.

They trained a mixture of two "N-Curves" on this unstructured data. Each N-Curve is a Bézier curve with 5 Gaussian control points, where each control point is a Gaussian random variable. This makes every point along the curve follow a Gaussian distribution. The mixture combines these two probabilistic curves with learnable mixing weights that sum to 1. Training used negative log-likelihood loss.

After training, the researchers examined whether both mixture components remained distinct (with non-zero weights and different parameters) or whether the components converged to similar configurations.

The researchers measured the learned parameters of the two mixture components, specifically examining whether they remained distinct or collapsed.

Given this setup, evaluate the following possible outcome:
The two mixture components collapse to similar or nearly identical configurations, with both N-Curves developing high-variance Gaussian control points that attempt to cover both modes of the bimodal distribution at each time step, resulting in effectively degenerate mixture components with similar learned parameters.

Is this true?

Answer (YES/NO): YES